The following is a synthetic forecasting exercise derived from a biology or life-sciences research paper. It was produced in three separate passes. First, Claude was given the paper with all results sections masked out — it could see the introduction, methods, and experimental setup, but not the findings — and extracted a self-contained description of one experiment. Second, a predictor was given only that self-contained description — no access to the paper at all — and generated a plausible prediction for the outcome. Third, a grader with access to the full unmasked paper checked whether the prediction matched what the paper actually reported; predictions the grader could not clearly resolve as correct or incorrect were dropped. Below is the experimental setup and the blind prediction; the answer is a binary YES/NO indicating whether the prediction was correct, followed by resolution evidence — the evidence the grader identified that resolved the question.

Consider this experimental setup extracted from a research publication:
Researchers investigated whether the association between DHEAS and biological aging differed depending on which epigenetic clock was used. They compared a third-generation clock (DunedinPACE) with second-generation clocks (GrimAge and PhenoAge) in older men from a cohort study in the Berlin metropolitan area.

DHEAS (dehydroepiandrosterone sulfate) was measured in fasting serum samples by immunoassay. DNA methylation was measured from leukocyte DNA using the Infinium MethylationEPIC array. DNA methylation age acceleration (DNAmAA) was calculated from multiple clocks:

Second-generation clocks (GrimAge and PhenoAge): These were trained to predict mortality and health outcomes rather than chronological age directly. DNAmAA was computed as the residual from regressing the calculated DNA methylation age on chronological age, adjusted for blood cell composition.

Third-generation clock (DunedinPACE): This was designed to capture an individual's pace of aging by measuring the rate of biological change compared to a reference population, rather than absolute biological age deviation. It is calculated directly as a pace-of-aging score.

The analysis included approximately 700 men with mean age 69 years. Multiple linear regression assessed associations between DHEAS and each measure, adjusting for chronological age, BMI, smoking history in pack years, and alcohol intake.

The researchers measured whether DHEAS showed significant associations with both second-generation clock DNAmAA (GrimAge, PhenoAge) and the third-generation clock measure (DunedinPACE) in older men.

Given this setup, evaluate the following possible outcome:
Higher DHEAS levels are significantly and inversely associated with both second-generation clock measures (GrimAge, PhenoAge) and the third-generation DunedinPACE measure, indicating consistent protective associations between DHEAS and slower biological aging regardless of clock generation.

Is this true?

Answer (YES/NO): NO